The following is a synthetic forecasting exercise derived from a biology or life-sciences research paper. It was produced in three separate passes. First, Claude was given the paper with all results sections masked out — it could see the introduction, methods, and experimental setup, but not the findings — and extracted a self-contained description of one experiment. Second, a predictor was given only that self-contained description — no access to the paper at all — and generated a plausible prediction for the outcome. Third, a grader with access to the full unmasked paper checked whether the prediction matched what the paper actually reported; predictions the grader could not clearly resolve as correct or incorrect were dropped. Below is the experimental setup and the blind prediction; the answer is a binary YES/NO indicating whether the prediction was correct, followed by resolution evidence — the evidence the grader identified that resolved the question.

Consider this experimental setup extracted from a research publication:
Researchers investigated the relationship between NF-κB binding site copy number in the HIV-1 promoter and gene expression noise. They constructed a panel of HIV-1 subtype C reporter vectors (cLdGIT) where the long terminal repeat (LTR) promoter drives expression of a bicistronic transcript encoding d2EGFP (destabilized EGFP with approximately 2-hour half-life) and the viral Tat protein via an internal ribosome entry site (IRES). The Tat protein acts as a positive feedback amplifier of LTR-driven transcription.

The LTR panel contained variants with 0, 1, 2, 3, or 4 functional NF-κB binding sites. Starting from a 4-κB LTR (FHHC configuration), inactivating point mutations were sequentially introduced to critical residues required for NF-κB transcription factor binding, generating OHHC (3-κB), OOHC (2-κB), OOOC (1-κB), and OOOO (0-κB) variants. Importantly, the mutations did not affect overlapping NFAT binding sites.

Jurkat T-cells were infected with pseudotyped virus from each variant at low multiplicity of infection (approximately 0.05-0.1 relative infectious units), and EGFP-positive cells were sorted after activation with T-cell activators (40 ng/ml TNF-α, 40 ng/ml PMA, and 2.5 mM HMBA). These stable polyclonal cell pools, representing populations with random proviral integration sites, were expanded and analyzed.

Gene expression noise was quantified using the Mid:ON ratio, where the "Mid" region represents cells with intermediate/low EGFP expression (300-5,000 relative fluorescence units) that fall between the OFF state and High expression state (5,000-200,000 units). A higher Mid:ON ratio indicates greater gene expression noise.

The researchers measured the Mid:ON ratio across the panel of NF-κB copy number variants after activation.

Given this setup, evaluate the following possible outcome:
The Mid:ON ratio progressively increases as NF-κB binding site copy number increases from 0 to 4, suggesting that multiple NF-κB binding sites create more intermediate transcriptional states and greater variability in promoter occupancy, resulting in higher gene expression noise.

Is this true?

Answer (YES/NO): NO